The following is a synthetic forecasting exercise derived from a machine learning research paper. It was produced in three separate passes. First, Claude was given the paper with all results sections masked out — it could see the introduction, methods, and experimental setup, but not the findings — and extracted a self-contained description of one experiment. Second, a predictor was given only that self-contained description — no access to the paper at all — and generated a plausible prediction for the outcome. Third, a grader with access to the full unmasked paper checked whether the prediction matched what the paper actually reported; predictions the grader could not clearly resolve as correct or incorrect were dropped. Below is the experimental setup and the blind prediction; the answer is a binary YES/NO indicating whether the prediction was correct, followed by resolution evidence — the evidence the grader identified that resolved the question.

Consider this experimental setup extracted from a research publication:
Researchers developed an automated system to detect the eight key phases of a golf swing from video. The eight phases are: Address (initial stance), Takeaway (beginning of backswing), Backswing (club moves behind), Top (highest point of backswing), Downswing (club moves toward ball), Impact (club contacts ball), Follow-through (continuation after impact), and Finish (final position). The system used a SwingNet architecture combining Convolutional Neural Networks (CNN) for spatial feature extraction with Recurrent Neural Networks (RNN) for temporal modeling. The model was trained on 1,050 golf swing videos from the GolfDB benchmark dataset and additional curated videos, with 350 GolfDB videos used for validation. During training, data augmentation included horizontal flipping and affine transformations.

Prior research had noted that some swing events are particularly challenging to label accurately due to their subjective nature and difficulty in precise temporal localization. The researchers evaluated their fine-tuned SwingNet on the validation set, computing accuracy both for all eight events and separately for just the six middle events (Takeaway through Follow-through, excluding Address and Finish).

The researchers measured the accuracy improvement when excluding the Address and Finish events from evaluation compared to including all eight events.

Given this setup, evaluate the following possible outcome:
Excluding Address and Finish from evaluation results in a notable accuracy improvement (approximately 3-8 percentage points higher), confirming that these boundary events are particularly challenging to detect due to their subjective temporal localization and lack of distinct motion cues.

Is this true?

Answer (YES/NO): NO